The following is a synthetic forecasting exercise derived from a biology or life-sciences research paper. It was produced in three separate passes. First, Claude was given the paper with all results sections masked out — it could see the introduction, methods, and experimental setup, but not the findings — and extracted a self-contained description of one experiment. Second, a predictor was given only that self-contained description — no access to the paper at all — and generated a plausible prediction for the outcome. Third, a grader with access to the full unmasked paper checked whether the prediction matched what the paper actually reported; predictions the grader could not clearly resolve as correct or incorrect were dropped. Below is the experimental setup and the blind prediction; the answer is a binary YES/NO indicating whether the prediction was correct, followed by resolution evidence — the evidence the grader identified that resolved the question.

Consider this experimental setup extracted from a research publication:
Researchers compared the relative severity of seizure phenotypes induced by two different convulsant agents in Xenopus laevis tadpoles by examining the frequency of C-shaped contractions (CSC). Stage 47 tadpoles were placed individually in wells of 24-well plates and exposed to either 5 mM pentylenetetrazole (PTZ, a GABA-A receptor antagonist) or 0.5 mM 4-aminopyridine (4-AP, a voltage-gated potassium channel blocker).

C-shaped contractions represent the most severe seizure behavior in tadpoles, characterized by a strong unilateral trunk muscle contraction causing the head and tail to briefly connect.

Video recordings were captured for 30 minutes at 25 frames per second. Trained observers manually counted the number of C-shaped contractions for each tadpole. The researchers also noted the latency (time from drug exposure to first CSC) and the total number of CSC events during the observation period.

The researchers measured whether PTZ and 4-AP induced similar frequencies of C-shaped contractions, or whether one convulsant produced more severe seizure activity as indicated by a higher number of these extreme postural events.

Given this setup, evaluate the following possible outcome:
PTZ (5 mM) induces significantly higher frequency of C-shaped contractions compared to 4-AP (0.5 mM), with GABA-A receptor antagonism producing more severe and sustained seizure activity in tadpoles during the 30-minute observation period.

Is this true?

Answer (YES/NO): NO